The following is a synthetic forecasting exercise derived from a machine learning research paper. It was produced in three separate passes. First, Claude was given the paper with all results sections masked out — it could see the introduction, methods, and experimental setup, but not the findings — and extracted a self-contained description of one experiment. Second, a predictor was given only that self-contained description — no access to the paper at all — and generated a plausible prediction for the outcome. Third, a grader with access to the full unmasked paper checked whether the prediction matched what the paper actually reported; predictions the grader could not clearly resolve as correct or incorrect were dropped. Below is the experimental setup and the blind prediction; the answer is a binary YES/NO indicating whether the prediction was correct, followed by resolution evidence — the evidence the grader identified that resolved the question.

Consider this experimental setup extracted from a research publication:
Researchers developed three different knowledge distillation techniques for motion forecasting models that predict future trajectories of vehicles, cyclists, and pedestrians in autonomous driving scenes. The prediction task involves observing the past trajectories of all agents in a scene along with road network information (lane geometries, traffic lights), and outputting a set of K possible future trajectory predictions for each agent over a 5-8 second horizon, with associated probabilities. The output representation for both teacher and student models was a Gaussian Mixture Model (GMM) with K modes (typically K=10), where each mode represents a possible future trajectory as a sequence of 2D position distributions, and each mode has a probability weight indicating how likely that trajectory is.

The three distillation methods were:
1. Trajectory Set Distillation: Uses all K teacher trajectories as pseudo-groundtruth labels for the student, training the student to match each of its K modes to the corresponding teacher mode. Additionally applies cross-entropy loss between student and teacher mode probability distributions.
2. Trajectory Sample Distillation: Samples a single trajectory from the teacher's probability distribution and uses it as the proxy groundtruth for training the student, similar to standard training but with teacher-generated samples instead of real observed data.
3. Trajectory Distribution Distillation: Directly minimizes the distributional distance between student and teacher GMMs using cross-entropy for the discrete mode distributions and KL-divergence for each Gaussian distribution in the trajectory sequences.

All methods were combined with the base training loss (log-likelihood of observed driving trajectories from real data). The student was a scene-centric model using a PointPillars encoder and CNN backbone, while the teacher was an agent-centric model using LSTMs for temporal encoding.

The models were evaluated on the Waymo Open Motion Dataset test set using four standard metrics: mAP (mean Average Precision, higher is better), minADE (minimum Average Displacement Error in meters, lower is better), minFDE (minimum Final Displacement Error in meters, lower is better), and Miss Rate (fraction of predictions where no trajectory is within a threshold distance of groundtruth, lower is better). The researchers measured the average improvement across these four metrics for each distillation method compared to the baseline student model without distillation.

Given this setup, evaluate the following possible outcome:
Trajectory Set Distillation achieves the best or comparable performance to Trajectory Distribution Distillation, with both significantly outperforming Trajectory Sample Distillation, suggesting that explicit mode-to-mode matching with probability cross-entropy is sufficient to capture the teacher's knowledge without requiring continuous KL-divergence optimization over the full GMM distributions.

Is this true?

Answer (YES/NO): NO